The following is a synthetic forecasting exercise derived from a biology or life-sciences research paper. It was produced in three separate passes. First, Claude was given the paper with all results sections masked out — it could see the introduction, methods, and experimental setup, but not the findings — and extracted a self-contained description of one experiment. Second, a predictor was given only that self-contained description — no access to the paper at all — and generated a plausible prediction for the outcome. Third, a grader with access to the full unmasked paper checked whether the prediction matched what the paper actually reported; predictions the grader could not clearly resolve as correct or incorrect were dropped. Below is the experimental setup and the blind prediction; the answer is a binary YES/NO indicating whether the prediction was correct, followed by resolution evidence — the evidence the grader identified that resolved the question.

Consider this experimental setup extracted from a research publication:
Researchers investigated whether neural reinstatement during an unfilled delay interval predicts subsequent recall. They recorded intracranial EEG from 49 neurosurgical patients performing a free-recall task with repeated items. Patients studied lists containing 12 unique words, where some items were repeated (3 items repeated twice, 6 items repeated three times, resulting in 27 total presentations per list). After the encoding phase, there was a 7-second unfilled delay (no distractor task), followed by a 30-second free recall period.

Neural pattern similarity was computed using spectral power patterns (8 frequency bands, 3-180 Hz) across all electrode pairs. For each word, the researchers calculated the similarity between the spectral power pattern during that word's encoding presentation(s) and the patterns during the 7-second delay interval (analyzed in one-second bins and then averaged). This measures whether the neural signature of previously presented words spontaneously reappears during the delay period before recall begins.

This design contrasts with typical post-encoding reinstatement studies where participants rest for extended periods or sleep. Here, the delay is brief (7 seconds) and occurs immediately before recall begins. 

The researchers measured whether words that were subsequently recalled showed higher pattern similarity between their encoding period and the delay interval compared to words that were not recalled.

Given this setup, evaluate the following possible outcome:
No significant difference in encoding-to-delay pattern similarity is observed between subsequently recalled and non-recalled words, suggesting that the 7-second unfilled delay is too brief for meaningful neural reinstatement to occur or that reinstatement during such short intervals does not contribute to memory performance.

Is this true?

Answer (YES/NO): NO